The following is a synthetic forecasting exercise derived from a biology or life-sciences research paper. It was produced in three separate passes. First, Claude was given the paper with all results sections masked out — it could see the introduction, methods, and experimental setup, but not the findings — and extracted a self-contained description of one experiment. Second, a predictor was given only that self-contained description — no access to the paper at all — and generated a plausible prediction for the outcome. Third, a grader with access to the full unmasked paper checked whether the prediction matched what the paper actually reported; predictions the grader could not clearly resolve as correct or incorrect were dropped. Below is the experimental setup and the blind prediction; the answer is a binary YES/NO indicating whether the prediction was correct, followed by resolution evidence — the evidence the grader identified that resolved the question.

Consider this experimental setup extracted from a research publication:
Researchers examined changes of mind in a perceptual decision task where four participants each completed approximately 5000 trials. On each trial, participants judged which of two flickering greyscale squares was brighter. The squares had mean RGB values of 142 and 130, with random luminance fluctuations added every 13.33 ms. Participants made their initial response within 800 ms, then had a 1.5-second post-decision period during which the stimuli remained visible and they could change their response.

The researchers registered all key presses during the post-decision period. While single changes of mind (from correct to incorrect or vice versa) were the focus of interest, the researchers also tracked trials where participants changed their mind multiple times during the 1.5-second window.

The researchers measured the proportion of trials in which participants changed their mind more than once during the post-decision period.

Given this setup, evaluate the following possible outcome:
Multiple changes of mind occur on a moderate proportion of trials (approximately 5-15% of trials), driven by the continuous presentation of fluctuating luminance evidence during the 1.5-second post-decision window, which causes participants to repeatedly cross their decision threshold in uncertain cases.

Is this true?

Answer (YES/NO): NO